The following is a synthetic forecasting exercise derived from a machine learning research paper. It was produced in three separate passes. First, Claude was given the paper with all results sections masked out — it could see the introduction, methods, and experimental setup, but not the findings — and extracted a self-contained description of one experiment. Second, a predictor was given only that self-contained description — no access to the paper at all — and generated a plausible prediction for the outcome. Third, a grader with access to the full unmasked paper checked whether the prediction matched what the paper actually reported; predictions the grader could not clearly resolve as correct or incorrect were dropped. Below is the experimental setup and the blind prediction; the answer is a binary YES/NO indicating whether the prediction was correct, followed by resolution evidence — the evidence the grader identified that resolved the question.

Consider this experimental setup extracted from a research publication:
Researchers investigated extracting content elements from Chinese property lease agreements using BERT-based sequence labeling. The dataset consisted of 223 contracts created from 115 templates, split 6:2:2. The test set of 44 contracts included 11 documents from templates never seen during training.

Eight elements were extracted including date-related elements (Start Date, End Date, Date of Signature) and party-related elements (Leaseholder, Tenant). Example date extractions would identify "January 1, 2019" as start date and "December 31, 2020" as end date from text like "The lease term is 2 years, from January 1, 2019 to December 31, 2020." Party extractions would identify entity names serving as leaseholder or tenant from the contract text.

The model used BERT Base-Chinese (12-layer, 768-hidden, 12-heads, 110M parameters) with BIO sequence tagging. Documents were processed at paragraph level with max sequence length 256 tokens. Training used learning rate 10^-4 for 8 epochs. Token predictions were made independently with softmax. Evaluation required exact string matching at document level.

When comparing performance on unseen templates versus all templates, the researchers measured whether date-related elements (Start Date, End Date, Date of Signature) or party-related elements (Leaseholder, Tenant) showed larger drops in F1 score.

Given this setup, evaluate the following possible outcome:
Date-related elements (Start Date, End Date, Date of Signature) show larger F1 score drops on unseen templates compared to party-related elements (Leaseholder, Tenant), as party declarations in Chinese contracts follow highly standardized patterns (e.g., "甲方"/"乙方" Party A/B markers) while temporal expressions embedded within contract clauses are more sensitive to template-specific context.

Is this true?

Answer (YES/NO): NO